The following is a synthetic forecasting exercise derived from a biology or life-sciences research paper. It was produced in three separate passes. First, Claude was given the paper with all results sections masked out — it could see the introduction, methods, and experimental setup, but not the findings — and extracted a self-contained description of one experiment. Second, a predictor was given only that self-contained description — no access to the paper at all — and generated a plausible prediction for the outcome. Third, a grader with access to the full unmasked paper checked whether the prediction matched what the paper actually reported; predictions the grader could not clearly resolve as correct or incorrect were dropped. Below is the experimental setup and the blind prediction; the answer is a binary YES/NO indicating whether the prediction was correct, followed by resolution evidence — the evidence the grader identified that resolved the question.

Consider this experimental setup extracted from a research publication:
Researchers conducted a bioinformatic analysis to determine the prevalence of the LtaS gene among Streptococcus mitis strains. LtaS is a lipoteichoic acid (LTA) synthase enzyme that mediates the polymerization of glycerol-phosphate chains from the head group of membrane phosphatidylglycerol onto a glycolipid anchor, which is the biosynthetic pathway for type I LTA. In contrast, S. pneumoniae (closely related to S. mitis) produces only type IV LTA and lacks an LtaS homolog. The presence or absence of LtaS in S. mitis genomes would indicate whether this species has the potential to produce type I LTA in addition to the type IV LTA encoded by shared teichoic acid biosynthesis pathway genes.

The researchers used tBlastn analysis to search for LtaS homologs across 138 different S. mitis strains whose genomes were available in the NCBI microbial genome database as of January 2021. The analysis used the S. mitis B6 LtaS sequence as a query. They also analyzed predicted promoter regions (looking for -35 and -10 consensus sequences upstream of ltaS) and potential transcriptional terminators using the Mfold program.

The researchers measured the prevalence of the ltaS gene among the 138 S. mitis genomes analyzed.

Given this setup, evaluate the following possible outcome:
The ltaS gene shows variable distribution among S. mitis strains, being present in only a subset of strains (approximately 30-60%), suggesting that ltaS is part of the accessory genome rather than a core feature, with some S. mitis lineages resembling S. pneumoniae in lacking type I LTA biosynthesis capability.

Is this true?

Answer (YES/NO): NO